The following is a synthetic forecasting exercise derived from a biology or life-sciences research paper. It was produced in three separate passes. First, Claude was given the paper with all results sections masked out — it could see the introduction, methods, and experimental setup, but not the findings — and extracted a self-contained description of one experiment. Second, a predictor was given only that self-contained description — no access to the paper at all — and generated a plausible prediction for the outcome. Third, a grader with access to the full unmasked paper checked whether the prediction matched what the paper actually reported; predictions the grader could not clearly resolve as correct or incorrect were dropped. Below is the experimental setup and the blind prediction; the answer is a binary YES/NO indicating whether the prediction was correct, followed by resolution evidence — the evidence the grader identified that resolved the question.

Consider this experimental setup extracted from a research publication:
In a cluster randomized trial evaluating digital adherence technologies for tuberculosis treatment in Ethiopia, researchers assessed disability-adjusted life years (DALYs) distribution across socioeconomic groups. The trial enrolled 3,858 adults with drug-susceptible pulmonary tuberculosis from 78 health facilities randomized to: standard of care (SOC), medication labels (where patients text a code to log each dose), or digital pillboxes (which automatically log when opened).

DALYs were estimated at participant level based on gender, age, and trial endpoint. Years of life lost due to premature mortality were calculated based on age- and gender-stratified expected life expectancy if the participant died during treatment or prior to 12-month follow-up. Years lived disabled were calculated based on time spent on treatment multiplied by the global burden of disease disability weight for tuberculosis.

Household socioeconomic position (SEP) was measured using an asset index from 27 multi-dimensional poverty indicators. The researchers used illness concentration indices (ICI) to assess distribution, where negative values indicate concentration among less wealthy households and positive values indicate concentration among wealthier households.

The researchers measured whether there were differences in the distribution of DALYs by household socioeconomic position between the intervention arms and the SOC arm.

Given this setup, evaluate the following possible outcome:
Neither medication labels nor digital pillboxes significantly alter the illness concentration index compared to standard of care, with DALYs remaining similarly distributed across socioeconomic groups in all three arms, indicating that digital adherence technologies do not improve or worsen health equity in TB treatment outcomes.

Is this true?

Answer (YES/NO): YES